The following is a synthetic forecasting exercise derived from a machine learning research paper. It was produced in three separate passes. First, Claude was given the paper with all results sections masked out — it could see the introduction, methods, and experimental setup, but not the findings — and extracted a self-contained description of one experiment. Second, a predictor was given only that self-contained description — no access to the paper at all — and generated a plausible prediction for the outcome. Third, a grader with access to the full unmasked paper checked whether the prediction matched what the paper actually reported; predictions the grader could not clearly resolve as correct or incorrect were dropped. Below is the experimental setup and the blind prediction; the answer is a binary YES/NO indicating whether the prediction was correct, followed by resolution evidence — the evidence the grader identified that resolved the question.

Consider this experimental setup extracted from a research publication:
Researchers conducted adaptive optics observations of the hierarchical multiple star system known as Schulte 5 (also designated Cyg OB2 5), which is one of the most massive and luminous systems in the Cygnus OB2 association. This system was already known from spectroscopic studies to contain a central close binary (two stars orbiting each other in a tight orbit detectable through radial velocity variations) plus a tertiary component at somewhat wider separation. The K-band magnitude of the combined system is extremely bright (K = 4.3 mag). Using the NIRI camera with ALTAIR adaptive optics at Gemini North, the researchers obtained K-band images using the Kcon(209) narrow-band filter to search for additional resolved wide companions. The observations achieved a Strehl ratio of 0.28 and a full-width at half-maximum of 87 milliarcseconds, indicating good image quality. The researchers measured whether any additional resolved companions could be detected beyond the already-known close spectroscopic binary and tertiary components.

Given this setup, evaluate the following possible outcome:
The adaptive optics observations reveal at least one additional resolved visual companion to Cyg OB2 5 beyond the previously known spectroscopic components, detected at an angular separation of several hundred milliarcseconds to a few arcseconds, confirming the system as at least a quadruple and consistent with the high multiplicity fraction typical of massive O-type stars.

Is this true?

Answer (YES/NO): NO